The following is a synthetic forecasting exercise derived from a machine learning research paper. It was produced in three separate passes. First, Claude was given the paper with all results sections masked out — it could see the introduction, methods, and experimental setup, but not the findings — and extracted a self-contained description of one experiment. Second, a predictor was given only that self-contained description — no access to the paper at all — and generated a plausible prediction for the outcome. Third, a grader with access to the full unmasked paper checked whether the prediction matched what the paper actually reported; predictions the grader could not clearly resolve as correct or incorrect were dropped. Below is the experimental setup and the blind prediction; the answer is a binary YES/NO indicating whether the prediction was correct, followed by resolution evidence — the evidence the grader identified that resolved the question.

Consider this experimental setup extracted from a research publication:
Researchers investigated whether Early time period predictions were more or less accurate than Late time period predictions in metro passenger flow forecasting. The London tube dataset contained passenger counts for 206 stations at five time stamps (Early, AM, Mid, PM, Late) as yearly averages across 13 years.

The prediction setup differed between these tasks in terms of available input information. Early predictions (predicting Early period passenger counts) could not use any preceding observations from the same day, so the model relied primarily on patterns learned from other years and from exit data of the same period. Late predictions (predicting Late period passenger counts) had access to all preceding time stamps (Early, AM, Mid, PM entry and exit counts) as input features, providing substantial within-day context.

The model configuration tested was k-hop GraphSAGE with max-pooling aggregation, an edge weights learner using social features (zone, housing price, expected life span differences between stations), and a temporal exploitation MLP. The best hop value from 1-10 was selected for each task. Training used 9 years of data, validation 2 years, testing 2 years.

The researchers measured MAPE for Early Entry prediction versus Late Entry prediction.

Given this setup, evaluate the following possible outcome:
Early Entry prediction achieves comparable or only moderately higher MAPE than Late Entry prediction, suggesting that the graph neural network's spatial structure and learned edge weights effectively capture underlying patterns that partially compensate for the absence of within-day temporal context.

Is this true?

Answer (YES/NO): YES